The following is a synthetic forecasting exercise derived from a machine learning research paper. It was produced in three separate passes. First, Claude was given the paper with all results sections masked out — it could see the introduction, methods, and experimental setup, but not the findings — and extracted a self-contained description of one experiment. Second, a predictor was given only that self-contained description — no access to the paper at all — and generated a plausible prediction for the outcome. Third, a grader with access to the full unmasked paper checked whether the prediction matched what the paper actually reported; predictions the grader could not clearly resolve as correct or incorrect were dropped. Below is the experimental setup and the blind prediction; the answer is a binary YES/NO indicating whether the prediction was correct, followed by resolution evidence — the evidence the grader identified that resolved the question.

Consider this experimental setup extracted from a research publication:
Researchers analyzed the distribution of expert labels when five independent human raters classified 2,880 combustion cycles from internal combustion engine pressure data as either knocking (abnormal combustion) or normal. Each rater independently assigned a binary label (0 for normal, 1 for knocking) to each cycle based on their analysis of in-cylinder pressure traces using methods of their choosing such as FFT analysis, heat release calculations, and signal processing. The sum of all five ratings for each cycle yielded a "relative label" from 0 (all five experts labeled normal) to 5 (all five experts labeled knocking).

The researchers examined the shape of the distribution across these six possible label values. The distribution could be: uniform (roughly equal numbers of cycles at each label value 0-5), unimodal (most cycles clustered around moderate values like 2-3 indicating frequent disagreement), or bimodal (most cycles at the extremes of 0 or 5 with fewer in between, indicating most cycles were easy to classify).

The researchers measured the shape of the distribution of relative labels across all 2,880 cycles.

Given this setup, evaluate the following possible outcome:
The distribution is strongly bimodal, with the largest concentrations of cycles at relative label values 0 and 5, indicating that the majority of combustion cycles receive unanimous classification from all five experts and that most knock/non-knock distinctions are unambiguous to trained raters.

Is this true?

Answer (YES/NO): YES